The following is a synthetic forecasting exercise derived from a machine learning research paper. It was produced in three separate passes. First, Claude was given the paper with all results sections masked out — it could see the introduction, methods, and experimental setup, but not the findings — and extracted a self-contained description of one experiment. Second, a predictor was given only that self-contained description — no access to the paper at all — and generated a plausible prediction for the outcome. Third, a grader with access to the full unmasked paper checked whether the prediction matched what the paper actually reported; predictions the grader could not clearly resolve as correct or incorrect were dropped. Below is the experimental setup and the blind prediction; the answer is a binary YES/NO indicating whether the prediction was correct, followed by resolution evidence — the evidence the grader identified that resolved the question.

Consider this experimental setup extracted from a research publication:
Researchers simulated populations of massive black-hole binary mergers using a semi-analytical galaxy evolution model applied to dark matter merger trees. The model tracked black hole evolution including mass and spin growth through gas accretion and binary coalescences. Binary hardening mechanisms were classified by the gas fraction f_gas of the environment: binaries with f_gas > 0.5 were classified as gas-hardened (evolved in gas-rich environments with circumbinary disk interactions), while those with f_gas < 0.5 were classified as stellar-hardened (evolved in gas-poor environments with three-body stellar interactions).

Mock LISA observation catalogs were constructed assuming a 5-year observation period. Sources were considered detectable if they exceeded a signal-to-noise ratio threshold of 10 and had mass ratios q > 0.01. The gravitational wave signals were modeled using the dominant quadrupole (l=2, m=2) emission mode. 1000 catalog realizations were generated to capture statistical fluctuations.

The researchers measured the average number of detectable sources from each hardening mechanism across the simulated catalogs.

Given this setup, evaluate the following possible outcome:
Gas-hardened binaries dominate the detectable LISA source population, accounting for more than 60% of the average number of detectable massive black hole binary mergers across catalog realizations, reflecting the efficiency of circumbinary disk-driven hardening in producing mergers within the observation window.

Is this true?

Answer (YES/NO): YES